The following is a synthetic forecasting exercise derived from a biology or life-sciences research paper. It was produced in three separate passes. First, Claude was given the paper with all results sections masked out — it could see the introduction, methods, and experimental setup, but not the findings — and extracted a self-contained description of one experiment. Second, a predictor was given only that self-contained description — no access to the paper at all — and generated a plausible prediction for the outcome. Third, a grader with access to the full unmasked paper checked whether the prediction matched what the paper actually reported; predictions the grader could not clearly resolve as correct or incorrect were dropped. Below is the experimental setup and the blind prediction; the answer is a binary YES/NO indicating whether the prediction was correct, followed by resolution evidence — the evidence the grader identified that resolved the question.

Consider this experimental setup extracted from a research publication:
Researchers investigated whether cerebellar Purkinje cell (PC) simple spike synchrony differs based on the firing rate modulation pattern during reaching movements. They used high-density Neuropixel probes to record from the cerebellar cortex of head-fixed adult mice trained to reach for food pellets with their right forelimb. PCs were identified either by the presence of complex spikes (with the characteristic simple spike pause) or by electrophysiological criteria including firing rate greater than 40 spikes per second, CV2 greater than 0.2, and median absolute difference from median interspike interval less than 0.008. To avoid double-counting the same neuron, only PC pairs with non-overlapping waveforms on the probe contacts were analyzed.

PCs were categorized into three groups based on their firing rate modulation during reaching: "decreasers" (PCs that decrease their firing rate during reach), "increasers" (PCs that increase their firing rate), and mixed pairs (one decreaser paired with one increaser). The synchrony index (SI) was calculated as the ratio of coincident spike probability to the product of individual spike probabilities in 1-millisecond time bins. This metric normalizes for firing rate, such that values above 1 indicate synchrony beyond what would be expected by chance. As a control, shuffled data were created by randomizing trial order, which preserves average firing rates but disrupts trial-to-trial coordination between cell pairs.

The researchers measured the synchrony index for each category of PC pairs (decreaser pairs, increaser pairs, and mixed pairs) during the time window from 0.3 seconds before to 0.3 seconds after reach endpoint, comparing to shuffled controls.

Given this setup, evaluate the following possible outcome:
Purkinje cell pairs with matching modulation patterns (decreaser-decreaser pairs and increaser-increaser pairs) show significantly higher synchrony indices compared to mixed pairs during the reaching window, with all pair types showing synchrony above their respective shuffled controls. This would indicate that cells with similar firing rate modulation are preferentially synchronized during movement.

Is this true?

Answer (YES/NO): NO